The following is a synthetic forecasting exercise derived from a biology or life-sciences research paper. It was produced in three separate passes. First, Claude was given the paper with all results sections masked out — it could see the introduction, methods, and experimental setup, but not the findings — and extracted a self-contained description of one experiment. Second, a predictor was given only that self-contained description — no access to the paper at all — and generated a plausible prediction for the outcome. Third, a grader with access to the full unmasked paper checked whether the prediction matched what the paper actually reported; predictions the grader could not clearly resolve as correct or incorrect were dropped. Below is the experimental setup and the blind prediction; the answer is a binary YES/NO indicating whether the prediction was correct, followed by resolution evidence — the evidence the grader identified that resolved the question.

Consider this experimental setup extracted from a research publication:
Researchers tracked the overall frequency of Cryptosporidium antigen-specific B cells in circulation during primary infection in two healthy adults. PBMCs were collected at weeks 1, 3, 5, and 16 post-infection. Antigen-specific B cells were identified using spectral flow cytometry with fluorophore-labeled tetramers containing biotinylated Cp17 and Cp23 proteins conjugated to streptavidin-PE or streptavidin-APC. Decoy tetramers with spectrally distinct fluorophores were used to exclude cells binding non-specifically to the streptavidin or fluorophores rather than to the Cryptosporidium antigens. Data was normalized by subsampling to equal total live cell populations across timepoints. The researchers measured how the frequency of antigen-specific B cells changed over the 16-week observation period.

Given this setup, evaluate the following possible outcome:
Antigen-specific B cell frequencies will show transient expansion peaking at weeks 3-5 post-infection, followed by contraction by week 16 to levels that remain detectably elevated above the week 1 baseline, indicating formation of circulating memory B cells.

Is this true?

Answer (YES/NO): NO